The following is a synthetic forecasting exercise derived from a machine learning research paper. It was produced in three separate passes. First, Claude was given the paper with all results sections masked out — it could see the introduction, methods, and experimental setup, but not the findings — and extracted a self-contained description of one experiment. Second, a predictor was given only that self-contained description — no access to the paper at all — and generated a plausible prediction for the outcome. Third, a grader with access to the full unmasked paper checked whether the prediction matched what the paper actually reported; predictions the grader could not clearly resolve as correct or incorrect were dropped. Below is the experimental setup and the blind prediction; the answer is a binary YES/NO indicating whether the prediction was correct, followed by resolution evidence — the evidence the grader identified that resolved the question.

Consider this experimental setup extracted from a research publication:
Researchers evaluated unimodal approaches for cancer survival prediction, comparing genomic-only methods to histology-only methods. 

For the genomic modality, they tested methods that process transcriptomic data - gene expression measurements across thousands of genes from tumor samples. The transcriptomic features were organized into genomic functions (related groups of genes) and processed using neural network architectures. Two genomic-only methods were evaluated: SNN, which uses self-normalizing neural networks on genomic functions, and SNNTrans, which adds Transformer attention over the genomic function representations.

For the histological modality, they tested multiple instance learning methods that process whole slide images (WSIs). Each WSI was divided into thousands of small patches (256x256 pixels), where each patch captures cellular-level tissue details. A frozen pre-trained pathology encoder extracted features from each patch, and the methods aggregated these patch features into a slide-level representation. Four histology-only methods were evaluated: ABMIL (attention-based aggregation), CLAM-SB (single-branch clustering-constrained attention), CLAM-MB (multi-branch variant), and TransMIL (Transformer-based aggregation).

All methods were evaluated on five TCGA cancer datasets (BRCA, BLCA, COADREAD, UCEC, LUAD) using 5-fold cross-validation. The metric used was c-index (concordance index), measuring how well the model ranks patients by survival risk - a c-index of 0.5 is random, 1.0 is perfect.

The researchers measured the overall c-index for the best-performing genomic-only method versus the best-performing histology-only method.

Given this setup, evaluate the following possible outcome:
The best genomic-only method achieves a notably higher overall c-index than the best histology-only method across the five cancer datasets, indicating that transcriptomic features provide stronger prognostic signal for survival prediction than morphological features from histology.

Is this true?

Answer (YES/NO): NO